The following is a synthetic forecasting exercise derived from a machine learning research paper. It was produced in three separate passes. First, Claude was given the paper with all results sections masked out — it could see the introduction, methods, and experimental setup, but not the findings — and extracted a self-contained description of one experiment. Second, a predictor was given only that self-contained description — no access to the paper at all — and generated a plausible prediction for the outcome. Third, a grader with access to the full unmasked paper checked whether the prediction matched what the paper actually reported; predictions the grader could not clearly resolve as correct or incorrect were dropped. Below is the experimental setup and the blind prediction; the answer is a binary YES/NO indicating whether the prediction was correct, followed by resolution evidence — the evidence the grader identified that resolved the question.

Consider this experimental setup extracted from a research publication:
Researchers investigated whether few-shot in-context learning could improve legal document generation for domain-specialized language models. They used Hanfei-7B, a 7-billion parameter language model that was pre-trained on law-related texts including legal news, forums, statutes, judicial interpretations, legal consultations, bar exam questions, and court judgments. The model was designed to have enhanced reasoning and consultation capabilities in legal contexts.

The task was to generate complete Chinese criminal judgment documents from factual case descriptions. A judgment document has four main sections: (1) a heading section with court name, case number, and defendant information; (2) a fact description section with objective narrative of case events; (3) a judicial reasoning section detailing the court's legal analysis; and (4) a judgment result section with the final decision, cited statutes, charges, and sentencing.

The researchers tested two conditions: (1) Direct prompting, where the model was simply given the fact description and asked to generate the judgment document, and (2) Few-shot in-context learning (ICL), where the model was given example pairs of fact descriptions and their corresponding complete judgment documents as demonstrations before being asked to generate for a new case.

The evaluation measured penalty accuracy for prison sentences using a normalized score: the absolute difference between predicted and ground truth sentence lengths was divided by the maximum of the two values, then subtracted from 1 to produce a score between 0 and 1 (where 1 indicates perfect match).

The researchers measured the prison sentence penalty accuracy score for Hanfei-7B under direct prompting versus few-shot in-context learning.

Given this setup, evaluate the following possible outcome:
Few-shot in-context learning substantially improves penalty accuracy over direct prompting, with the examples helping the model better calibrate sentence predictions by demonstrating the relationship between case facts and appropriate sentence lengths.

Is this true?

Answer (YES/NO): NO